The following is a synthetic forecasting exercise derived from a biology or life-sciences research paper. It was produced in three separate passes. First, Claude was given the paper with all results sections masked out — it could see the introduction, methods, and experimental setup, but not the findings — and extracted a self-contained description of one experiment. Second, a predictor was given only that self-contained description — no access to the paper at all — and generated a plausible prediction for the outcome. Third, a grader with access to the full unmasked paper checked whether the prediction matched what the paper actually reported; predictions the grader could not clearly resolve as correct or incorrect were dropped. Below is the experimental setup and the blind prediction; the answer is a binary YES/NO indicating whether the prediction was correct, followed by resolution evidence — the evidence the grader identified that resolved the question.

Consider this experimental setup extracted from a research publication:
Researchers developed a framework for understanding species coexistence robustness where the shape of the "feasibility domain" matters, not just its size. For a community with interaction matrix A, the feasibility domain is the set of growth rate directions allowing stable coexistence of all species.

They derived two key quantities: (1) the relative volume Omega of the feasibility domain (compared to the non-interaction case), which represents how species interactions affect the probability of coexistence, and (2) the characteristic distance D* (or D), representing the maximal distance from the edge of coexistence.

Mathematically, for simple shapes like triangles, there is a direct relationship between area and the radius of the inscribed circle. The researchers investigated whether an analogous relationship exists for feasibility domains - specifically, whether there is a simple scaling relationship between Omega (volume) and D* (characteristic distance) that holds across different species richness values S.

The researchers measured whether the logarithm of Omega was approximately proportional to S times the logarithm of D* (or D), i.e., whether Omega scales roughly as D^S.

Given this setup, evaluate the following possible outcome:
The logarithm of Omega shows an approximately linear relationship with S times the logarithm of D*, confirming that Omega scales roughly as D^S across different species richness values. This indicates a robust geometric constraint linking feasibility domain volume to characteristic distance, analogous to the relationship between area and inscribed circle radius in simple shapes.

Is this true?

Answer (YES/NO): YES